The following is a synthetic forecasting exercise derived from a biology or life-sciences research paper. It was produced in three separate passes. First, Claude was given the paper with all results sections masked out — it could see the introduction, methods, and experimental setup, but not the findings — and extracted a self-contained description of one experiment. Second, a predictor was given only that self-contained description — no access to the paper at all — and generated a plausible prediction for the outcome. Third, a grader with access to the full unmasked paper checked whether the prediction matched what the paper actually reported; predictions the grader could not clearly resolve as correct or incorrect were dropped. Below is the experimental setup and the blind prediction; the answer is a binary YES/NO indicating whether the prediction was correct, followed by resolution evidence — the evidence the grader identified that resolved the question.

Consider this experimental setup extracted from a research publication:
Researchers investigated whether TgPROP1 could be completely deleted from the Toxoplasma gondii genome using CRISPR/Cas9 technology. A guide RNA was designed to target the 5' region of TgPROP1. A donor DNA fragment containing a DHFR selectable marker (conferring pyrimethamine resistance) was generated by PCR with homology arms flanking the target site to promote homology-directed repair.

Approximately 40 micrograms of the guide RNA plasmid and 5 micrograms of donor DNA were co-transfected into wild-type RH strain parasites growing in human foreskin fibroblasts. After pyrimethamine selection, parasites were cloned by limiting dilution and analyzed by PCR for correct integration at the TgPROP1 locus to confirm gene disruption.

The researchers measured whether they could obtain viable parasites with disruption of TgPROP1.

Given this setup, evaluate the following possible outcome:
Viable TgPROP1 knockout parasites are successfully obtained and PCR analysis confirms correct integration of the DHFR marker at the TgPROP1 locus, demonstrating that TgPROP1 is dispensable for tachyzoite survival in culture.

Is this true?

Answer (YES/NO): YES